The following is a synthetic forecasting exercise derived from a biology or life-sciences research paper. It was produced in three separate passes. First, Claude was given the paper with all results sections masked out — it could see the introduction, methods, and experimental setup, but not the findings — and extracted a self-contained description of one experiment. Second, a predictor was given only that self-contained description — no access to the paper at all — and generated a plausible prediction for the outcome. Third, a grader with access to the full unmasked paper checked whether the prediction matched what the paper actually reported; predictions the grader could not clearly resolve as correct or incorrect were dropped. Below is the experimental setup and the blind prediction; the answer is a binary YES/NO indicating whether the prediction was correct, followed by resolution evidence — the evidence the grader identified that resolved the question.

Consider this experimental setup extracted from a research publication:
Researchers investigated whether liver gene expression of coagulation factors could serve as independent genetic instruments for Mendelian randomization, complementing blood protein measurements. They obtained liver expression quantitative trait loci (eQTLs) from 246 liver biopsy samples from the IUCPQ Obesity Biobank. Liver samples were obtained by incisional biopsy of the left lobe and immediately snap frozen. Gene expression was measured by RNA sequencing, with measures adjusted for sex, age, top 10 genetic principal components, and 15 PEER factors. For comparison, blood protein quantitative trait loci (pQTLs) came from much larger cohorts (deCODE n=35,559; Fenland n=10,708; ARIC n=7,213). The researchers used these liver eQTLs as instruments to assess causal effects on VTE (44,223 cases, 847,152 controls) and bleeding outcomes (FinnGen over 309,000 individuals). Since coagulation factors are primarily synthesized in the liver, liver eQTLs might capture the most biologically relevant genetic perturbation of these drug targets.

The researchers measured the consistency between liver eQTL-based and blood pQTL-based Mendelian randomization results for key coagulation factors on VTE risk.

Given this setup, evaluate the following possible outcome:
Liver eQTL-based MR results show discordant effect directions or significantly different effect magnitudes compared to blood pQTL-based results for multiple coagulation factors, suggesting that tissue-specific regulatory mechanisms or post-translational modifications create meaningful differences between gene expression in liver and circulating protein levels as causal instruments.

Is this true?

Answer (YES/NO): NO